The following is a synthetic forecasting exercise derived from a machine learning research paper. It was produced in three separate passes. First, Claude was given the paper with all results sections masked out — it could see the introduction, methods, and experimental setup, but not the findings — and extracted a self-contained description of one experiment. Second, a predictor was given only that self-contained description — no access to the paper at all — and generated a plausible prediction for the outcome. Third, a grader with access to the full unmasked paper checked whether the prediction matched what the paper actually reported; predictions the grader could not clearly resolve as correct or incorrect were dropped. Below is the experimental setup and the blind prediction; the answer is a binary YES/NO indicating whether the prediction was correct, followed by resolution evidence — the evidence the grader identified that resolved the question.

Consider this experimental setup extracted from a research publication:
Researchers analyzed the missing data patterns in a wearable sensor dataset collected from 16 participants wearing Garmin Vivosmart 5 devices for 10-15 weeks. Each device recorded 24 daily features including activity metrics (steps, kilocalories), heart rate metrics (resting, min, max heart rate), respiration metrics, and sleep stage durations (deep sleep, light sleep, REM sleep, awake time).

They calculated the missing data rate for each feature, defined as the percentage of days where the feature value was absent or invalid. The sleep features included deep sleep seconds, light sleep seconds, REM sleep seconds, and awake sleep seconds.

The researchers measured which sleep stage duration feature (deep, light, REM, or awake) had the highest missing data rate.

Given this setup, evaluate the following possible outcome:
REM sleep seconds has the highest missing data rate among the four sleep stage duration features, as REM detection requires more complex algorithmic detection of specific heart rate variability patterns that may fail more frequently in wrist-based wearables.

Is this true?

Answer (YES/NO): YES